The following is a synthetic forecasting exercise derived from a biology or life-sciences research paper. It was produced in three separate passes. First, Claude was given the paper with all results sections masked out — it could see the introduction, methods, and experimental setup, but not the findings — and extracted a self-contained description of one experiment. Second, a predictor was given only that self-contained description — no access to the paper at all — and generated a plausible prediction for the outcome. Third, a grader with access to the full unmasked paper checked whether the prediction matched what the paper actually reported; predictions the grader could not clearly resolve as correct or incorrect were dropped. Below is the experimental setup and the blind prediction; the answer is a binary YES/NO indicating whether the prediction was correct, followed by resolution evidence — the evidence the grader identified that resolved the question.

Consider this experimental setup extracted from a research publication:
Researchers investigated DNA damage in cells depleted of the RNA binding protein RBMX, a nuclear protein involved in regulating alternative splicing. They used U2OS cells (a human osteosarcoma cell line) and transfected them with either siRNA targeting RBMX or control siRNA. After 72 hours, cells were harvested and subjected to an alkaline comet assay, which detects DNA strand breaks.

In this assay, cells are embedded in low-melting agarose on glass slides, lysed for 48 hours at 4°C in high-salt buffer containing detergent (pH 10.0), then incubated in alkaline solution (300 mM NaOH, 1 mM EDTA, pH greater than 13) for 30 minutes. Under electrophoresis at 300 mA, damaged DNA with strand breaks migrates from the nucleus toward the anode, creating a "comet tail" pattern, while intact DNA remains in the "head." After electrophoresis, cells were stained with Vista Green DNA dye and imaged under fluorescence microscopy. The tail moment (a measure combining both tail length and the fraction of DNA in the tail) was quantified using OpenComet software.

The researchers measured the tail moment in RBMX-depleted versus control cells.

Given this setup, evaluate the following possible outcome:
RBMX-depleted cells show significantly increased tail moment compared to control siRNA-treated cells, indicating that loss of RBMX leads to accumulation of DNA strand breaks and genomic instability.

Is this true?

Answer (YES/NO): YES